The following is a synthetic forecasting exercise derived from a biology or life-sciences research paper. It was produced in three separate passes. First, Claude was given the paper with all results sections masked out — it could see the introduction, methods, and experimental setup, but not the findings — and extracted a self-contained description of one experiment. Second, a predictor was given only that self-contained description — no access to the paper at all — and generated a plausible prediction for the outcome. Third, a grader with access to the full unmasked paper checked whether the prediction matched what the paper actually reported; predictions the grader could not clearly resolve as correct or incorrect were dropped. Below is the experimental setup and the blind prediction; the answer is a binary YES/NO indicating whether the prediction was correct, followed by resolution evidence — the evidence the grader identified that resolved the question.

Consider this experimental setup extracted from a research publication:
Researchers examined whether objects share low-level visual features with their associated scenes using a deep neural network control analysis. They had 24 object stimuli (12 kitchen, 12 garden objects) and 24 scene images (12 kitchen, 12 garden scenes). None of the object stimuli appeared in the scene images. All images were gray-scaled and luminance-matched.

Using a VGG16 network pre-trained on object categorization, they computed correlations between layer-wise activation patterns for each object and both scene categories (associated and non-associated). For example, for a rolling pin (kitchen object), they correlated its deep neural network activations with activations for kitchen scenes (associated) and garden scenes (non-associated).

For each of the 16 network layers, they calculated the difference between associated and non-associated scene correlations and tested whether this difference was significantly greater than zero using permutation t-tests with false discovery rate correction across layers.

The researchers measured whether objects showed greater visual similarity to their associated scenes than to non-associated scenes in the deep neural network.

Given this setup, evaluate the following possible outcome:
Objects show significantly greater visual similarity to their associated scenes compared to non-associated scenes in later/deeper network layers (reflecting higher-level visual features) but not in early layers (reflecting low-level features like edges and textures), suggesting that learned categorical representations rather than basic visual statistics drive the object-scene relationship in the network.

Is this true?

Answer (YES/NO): NO